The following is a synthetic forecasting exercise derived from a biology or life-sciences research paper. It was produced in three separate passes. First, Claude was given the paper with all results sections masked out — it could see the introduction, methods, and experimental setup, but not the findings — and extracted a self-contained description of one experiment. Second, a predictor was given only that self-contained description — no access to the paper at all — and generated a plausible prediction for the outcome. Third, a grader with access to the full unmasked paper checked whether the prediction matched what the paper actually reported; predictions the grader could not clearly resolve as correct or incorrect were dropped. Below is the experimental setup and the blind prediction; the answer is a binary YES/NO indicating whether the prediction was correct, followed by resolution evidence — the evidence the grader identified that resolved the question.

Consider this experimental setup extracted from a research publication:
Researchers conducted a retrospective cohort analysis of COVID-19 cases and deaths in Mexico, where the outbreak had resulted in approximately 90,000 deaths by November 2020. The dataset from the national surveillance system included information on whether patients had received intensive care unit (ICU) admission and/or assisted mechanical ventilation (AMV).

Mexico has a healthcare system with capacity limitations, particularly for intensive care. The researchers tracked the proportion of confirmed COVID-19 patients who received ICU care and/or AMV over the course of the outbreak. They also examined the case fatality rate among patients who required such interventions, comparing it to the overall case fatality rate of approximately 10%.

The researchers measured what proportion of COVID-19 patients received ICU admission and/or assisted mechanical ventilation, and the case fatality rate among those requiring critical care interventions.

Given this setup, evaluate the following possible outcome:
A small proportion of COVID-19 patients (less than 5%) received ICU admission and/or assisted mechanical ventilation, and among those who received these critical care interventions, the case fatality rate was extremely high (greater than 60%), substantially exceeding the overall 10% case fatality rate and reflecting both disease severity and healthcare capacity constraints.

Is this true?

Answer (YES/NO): NO